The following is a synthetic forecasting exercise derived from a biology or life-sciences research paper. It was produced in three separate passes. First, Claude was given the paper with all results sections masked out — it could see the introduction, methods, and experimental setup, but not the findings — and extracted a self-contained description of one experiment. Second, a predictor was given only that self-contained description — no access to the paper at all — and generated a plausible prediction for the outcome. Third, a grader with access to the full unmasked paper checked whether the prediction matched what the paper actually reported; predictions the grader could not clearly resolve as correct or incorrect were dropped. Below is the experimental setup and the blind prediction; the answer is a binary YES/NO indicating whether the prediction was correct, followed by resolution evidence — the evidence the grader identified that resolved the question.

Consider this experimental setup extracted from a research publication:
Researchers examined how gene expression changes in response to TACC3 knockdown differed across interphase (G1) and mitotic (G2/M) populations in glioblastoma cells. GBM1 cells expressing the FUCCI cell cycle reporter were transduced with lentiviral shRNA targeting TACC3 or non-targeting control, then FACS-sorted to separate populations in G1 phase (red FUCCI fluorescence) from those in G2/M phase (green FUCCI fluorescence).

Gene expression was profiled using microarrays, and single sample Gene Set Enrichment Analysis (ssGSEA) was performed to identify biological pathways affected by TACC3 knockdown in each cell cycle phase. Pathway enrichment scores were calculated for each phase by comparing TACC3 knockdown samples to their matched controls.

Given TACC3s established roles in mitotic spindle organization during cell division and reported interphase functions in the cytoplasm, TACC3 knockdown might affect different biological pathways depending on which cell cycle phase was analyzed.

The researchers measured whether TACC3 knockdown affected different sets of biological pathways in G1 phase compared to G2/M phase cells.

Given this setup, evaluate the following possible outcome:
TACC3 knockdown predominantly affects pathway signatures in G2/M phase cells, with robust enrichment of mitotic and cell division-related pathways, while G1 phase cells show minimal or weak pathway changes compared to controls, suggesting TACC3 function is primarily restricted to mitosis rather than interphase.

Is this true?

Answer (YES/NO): NO